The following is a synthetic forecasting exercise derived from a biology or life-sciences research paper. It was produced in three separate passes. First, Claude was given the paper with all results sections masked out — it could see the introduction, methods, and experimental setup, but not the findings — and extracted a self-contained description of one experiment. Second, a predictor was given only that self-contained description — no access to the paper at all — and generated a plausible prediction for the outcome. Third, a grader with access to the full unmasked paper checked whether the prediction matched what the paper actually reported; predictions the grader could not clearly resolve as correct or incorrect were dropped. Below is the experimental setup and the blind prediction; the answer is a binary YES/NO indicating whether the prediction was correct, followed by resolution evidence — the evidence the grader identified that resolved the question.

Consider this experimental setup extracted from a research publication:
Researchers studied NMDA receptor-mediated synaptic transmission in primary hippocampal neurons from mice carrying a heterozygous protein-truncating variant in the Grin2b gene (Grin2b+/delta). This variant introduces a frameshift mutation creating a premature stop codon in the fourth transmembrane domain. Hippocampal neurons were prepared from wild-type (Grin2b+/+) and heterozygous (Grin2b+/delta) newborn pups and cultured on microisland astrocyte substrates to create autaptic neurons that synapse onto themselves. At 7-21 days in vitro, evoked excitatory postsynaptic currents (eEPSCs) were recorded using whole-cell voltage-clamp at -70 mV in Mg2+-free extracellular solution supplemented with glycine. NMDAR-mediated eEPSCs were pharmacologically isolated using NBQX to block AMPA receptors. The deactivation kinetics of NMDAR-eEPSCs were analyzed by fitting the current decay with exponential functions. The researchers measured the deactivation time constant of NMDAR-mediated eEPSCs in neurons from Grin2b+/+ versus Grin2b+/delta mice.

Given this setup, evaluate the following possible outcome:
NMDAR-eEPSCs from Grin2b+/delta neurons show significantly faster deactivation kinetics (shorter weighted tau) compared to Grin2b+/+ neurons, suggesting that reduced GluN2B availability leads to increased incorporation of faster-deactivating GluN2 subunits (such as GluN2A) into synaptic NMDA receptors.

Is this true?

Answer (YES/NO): YES